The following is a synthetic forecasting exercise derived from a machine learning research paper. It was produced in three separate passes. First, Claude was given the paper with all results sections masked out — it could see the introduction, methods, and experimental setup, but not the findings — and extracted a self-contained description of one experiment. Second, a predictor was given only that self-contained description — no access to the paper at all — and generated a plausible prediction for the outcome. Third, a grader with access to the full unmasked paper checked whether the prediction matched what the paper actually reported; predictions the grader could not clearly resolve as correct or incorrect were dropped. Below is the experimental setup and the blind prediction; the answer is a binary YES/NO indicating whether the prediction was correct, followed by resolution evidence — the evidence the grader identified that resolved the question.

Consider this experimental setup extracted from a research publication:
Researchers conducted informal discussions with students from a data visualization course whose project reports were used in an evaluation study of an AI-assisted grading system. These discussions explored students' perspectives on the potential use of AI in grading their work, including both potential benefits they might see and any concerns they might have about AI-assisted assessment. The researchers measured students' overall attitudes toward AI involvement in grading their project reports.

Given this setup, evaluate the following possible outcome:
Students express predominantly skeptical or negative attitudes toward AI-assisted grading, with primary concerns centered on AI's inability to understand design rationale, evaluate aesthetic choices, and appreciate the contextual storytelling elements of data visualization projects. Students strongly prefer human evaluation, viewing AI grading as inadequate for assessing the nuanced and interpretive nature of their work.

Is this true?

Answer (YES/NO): NO